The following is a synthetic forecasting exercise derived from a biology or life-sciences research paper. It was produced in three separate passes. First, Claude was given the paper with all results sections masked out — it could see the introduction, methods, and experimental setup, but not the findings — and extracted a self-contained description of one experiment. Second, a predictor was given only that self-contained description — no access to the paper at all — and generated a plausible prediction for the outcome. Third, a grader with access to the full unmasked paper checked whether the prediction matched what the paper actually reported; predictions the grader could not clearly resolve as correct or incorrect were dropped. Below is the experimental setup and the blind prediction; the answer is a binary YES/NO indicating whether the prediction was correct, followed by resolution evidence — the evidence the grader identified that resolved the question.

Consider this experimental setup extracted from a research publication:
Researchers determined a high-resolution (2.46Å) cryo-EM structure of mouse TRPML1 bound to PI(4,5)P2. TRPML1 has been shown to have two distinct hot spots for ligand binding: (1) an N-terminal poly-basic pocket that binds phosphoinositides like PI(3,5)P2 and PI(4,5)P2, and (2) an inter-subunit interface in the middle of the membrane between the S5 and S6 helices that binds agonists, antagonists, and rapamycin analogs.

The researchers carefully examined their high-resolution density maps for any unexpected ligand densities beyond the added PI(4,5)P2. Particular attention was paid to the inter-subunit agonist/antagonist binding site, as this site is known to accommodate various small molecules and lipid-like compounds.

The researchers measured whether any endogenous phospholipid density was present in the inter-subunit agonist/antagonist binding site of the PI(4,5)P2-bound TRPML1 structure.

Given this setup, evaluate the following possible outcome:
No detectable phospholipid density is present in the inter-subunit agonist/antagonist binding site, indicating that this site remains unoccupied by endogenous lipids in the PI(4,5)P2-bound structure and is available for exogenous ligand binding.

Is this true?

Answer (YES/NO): NO